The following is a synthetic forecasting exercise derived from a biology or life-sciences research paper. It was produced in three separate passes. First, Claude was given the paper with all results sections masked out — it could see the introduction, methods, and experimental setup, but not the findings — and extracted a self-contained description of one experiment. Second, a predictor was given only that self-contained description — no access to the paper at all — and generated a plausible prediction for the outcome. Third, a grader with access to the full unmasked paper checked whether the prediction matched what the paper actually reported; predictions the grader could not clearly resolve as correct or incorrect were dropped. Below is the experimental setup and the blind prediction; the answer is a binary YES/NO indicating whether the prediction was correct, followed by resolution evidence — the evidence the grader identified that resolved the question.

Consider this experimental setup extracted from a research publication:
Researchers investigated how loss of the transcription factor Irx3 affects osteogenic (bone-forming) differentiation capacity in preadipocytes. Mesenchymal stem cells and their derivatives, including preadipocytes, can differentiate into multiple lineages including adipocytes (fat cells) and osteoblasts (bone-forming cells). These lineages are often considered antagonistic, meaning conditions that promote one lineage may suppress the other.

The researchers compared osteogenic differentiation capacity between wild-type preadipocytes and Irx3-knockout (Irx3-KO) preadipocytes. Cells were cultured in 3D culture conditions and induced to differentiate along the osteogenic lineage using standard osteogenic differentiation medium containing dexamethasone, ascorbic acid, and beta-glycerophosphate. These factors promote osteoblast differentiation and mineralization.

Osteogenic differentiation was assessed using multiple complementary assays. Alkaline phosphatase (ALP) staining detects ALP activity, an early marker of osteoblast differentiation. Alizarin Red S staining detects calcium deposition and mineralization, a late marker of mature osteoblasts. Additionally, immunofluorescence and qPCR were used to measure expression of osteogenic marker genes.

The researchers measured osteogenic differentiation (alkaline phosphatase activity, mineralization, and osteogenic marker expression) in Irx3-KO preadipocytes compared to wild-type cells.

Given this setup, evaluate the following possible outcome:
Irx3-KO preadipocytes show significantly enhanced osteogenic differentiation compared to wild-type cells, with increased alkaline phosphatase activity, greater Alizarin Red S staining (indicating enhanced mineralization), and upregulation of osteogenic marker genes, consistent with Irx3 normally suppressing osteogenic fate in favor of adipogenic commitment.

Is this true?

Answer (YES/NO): YES